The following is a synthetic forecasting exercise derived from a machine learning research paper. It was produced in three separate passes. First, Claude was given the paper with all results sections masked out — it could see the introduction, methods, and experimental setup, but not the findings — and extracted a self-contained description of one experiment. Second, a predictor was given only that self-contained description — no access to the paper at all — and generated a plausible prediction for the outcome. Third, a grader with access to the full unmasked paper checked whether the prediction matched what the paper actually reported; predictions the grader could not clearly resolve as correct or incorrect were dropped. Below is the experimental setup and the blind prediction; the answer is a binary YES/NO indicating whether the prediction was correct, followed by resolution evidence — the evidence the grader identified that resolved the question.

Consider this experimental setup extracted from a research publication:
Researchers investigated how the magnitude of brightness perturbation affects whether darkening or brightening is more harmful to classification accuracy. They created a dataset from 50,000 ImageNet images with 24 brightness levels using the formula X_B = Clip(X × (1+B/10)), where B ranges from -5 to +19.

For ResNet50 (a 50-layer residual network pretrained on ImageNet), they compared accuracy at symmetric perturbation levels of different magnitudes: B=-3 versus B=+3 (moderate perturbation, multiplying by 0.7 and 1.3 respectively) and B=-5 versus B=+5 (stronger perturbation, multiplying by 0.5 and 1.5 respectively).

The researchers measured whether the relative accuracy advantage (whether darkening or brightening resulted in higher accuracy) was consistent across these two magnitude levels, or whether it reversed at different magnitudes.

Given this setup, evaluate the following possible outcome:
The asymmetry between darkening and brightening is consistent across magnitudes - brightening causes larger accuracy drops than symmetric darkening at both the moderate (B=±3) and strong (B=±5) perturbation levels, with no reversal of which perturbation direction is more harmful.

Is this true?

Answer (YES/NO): NO